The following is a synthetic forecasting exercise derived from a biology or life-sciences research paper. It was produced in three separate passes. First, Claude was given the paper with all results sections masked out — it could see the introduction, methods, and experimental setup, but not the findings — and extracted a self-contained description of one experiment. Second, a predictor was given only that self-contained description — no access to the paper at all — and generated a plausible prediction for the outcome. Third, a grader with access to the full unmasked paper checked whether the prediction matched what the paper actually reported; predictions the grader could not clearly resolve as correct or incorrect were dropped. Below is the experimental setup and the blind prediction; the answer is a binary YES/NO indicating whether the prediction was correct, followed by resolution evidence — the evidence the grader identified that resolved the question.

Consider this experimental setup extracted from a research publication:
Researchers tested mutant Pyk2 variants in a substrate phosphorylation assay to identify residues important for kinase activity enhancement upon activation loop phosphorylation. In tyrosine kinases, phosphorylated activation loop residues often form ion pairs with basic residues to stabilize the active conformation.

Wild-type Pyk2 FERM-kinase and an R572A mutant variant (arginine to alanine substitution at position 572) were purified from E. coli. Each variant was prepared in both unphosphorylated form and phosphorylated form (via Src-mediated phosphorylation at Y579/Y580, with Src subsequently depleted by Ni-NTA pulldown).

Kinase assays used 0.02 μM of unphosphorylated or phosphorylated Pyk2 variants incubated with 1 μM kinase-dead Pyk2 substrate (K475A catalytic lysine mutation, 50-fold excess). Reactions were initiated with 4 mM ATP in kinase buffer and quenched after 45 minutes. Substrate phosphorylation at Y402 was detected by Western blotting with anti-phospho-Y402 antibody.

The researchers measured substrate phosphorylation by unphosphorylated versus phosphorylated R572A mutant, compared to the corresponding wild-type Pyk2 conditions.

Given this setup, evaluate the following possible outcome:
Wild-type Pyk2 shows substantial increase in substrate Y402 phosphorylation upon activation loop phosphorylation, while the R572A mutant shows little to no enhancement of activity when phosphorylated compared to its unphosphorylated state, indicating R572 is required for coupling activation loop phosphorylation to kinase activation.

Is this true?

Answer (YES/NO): NO